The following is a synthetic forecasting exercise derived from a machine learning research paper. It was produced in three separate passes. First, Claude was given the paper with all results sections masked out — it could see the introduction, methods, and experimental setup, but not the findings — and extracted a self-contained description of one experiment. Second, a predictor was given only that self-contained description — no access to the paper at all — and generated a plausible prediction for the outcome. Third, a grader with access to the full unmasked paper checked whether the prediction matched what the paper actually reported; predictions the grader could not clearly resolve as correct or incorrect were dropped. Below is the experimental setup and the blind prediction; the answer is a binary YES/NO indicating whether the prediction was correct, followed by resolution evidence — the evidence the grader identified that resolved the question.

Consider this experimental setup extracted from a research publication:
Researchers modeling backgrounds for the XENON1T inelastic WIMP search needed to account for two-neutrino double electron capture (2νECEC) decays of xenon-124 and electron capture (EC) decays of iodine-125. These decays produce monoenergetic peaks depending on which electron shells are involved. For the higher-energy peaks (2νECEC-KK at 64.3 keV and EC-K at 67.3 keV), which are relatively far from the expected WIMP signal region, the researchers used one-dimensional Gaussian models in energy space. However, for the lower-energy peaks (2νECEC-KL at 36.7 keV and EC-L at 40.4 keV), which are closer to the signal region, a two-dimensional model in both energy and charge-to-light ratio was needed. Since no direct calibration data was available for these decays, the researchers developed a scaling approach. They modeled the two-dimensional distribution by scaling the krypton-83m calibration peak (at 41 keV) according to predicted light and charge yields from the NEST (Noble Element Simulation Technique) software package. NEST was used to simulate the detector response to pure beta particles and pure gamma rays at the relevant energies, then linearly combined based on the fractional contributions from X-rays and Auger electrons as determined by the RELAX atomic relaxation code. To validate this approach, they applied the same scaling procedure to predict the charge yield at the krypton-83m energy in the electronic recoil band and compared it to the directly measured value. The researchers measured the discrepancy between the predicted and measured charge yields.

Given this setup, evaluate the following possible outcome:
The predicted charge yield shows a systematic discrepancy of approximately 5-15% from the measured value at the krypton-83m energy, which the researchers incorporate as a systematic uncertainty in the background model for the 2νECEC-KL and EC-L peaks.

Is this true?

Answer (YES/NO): NO